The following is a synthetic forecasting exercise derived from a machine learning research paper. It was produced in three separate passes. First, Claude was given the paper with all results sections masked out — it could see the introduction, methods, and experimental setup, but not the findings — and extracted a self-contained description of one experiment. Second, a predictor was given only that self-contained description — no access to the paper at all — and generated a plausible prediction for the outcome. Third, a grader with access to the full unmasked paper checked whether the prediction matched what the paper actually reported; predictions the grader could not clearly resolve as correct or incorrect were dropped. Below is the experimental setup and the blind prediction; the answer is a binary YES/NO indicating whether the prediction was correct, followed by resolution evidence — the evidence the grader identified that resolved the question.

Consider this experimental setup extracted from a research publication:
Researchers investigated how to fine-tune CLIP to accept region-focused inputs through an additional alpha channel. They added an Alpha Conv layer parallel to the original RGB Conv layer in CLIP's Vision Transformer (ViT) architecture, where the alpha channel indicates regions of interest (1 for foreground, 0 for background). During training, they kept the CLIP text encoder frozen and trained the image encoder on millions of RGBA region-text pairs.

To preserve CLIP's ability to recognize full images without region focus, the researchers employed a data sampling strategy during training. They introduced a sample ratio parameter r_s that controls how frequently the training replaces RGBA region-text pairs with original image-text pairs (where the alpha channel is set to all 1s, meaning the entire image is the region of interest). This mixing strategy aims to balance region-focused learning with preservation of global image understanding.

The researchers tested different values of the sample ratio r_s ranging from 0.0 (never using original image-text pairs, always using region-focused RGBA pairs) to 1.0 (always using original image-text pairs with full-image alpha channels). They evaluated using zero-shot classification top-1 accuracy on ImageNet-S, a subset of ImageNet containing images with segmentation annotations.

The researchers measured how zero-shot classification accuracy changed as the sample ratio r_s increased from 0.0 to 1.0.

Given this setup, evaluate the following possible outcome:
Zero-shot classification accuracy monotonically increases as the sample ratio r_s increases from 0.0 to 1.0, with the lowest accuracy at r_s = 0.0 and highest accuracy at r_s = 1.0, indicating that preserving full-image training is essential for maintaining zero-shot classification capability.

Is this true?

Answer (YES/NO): NO